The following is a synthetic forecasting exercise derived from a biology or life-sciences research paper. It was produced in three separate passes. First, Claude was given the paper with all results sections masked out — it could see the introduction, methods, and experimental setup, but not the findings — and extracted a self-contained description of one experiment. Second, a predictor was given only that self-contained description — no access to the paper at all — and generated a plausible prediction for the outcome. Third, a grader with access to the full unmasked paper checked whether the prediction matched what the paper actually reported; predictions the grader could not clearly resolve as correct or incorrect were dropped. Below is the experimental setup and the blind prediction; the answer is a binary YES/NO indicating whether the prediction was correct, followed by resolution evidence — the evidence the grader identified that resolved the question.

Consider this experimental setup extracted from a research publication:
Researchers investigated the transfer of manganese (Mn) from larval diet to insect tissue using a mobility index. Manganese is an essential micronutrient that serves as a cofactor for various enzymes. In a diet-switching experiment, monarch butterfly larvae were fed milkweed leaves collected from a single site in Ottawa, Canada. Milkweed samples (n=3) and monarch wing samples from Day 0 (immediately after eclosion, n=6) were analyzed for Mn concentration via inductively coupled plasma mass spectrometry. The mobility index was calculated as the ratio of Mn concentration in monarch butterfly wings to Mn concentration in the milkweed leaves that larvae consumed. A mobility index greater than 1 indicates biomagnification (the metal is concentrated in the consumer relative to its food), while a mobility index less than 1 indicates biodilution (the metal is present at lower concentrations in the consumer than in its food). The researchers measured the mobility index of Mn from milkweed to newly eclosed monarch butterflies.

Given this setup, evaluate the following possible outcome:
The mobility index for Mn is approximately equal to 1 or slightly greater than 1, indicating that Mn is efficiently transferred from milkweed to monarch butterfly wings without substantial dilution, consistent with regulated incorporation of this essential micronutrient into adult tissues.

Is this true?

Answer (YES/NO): NO